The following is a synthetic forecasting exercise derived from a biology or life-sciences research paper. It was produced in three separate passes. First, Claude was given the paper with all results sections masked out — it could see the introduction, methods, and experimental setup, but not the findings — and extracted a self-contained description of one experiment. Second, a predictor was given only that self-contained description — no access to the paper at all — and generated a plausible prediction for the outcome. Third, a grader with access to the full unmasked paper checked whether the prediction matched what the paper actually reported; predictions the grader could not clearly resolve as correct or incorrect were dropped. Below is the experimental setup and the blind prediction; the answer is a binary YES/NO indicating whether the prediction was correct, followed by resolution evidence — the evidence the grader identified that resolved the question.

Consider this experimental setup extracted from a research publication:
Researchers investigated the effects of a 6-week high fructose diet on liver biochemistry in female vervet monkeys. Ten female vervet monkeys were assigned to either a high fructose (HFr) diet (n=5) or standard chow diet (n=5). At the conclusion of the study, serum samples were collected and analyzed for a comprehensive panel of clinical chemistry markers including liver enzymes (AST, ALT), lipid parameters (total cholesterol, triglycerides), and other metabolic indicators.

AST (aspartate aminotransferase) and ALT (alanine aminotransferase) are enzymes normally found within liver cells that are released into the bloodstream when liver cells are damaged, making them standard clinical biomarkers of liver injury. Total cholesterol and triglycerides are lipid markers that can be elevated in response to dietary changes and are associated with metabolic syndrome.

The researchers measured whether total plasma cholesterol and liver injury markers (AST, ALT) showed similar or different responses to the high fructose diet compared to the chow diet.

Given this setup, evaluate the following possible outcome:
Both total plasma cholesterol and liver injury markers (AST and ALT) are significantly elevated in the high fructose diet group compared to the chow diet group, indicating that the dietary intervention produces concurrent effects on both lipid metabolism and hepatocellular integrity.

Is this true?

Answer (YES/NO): NO